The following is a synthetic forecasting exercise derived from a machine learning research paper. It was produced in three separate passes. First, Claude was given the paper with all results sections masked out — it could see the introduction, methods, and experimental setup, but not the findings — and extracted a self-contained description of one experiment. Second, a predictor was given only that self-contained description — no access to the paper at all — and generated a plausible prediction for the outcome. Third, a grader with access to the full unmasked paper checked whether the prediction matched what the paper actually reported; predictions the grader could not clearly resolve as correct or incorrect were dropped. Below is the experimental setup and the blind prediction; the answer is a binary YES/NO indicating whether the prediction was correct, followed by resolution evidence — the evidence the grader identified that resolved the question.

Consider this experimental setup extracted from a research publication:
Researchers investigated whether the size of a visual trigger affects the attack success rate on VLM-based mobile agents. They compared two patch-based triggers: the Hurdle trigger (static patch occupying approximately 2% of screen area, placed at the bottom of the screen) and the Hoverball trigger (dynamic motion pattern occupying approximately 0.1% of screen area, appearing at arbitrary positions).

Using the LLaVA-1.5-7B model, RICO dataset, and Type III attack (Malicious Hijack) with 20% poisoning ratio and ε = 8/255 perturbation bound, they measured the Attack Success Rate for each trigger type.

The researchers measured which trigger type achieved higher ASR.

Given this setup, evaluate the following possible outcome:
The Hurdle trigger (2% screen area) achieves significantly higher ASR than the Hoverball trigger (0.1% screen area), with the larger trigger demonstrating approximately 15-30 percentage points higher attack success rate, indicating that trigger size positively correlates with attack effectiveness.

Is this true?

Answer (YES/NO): NO